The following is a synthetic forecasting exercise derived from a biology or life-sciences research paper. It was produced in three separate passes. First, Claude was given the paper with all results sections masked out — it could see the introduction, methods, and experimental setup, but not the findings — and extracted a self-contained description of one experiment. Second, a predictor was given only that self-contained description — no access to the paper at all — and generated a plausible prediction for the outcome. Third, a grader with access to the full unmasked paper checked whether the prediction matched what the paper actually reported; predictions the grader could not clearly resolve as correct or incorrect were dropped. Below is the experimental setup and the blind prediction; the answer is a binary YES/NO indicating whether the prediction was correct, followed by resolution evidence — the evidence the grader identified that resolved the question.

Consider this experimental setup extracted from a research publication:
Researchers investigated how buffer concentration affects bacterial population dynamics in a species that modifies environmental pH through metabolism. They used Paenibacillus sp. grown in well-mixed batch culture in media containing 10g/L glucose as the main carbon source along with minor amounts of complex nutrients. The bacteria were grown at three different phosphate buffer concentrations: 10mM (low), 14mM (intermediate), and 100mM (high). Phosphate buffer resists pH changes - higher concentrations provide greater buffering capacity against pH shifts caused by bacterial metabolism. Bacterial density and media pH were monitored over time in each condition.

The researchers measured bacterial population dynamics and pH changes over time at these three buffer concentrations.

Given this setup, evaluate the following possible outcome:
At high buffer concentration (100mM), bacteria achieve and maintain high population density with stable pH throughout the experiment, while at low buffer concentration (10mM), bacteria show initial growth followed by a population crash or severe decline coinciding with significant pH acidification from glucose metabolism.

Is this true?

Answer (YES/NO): YES